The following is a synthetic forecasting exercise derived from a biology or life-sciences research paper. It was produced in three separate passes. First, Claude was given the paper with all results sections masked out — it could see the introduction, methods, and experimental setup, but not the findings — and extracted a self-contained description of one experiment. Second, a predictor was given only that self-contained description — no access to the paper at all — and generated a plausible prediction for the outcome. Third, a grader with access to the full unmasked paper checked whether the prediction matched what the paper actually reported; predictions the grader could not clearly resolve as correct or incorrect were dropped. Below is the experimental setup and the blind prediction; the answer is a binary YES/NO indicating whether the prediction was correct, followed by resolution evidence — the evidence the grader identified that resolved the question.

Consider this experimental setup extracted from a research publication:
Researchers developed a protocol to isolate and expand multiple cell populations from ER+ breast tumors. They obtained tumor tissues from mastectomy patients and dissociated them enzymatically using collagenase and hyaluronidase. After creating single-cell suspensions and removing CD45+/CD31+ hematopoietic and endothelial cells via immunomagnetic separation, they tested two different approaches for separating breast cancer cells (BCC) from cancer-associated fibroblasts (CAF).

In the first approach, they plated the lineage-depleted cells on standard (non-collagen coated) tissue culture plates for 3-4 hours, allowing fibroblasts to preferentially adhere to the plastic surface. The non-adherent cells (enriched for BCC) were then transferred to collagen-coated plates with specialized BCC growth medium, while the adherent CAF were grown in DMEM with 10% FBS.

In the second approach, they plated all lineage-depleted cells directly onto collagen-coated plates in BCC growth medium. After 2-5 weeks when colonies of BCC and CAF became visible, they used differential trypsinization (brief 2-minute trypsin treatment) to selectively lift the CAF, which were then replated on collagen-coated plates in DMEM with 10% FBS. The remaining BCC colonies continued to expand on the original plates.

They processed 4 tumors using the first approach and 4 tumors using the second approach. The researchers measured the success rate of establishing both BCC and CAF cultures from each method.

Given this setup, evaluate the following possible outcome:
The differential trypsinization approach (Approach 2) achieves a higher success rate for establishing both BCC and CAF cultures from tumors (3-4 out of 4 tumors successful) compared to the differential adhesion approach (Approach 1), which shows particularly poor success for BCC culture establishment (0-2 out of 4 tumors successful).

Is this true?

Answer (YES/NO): NO